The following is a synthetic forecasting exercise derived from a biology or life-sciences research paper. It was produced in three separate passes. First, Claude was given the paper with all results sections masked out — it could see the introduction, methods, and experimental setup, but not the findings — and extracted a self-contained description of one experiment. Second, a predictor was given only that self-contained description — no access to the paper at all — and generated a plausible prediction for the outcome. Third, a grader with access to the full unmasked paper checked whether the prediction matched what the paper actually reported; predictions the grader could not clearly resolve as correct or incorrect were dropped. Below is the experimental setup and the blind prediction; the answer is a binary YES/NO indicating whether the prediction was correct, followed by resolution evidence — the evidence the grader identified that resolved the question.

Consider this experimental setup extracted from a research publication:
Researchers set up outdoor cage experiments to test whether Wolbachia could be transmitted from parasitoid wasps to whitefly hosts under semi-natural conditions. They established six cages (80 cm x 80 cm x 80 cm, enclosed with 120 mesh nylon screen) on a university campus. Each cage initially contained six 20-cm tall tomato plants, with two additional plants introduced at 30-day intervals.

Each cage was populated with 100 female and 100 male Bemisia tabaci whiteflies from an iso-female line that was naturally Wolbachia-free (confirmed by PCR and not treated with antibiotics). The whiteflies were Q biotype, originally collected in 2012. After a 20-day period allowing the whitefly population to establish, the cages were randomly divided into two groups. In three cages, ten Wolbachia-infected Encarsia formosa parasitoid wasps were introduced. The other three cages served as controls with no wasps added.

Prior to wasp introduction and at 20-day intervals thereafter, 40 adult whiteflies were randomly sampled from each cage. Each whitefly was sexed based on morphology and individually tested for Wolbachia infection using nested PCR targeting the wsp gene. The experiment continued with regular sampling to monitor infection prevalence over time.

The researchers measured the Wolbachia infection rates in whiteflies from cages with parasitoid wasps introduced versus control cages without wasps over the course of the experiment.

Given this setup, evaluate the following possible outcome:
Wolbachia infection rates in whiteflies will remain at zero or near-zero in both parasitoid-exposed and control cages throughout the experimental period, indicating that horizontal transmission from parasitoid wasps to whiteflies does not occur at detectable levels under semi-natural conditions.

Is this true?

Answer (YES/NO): NO